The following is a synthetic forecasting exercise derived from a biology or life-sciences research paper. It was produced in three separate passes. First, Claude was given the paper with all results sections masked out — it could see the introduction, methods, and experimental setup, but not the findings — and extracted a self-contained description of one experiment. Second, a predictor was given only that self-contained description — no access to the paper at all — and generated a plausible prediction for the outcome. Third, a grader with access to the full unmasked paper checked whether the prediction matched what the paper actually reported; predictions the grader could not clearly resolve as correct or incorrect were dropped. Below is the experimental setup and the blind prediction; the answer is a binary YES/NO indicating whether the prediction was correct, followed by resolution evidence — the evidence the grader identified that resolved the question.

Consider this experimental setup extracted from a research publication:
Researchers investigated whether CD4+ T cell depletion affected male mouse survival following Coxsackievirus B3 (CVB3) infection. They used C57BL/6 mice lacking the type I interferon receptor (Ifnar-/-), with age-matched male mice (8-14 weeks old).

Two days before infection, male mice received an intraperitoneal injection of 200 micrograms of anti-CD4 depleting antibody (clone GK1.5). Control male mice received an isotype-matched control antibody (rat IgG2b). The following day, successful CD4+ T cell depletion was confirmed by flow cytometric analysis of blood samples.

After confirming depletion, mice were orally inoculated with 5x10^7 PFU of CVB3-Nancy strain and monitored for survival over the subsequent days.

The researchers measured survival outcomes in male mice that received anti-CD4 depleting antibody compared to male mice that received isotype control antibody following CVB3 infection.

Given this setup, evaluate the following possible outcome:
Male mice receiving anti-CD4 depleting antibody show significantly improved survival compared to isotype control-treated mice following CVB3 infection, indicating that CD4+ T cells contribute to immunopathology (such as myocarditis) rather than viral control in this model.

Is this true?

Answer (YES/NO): NO